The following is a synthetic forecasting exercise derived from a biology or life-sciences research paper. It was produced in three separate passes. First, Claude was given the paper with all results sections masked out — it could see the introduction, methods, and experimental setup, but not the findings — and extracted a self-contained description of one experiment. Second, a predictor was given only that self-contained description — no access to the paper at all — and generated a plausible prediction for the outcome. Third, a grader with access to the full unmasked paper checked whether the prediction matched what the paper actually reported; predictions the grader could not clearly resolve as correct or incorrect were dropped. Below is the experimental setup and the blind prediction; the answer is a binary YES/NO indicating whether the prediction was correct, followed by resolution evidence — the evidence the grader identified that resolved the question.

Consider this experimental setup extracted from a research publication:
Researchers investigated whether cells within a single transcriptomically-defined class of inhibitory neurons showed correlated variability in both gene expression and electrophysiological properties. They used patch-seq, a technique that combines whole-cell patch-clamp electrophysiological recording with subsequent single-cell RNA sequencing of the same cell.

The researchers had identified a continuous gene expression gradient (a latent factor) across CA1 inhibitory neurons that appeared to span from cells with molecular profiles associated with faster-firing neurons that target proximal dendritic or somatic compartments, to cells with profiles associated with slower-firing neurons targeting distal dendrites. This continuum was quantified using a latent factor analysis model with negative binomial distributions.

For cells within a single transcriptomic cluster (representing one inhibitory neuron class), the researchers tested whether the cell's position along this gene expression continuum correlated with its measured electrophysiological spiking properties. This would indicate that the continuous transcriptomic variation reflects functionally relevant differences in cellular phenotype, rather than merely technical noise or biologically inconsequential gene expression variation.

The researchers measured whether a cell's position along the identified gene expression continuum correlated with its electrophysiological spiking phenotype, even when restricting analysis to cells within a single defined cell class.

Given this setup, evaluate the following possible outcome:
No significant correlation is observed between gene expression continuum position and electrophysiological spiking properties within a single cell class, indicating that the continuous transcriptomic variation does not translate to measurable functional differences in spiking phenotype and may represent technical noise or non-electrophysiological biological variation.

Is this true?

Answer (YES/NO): NO